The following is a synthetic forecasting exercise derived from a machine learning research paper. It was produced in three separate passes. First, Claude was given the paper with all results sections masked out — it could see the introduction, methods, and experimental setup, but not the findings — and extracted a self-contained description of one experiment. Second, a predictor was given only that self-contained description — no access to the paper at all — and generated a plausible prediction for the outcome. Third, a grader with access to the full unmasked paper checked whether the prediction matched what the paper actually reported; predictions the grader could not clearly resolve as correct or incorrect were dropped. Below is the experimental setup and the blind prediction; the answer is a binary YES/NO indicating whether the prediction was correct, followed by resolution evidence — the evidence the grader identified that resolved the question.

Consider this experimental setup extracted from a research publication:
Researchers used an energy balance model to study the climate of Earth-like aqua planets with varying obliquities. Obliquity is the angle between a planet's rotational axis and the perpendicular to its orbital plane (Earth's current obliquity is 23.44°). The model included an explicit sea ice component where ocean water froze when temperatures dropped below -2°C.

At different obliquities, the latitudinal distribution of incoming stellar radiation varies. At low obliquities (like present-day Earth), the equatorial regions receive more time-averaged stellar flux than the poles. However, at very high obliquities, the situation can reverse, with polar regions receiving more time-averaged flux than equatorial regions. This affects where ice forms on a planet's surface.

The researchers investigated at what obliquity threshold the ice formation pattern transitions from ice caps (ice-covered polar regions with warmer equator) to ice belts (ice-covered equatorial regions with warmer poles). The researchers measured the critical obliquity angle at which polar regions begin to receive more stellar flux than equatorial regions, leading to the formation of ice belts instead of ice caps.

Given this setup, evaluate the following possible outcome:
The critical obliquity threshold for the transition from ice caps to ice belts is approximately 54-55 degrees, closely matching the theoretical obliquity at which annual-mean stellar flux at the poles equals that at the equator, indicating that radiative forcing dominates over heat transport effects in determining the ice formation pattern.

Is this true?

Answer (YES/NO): YES